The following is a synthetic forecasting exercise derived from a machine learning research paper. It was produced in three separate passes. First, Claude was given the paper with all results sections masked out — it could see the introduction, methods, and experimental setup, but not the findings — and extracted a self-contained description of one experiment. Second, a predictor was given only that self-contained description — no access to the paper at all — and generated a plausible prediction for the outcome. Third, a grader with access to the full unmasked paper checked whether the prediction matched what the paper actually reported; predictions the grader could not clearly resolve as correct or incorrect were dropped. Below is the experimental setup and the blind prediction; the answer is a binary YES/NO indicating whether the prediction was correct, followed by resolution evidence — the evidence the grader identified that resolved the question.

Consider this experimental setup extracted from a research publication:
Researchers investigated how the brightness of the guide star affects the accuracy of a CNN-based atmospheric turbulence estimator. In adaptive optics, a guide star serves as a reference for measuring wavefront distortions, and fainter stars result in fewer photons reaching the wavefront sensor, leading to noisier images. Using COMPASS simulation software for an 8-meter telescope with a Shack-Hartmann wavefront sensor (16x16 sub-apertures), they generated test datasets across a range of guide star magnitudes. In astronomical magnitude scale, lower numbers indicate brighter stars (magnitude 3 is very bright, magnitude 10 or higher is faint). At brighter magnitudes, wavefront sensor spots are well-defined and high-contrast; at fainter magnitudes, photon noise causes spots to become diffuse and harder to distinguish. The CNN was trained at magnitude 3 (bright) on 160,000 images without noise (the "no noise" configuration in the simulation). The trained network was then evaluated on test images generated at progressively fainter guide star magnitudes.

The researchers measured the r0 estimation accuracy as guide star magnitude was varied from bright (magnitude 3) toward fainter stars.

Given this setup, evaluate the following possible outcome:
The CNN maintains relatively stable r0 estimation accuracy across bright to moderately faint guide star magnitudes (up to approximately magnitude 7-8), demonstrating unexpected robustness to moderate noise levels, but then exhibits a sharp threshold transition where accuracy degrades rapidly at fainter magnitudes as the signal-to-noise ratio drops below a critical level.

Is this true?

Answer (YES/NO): NO